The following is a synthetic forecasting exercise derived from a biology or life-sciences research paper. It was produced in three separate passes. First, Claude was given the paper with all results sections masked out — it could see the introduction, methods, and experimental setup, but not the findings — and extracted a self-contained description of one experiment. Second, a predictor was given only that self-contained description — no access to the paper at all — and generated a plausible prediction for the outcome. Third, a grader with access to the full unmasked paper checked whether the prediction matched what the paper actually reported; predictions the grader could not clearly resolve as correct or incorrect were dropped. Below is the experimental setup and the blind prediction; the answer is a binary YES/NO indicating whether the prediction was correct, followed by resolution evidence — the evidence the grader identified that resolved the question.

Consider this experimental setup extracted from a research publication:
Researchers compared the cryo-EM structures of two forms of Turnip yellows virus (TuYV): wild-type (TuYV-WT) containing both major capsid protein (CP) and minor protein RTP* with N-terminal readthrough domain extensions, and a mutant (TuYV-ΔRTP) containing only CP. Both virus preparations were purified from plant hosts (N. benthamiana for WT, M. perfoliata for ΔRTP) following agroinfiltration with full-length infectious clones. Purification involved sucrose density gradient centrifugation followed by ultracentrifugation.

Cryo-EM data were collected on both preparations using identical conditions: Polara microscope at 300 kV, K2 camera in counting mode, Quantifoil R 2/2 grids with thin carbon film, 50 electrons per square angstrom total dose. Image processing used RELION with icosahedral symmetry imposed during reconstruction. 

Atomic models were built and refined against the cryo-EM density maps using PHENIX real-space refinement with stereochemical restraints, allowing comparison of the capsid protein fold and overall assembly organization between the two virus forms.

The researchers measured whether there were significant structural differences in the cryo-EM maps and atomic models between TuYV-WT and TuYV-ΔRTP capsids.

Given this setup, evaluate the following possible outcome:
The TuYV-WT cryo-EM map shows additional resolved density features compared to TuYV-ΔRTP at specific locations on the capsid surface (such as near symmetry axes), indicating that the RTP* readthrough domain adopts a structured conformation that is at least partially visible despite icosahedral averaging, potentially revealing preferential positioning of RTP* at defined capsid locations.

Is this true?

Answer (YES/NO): NO